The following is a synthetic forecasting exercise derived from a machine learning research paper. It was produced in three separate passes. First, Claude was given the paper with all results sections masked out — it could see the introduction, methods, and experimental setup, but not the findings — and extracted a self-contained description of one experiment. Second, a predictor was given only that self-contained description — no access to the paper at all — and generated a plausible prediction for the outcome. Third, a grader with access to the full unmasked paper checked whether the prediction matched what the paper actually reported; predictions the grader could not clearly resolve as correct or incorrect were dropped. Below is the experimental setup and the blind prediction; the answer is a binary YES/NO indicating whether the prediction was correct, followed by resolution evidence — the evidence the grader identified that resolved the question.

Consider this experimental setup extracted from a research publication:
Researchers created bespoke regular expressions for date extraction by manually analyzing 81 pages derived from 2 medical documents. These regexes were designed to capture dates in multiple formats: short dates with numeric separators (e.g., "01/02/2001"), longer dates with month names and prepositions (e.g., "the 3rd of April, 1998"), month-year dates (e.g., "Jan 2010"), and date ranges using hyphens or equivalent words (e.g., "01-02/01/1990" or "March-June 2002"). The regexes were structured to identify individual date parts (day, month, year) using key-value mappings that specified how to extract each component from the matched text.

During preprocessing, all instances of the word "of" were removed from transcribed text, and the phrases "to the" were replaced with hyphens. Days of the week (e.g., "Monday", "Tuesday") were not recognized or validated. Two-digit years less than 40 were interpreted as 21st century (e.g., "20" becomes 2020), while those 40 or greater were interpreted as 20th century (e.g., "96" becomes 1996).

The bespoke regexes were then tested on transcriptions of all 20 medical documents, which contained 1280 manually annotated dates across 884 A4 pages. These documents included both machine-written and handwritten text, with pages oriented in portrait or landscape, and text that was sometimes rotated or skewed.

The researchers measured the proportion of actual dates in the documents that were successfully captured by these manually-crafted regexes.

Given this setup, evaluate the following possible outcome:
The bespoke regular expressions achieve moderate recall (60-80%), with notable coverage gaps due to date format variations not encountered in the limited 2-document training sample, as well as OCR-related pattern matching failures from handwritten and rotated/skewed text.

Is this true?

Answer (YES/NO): NO